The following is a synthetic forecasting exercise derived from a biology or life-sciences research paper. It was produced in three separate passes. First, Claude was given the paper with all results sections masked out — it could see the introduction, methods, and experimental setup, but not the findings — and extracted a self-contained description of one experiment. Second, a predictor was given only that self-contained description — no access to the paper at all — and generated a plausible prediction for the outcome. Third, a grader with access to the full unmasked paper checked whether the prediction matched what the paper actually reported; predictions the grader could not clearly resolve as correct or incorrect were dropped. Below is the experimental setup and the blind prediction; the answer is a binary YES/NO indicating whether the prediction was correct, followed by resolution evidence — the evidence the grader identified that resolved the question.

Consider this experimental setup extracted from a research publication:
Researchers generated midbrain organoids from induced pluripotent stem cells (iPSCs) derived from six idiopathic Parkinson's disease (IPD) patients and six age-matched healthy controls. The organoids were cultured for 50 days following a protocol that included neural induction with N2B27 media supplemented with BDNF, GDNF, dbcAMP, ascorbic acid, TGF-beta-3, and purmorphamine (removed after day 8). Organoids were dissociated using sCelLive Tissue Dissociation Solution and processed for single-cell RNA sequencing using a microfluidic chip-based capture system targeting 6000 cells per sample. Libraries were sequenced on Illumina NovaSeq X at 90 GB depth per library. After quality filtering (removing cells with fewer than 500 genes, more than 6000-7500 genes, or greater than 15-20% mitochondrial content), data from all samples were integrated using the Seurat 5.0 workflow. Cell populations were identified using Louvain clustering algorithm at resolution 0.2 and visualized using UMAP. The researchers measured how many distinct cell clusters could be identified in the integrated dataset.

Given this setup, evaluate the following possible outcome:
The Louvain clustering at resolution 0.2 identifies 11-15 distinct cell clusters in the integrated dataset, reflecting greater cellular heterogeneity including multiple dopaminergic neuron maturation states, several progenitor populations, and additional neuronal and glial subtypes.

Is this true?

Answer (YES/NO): NO